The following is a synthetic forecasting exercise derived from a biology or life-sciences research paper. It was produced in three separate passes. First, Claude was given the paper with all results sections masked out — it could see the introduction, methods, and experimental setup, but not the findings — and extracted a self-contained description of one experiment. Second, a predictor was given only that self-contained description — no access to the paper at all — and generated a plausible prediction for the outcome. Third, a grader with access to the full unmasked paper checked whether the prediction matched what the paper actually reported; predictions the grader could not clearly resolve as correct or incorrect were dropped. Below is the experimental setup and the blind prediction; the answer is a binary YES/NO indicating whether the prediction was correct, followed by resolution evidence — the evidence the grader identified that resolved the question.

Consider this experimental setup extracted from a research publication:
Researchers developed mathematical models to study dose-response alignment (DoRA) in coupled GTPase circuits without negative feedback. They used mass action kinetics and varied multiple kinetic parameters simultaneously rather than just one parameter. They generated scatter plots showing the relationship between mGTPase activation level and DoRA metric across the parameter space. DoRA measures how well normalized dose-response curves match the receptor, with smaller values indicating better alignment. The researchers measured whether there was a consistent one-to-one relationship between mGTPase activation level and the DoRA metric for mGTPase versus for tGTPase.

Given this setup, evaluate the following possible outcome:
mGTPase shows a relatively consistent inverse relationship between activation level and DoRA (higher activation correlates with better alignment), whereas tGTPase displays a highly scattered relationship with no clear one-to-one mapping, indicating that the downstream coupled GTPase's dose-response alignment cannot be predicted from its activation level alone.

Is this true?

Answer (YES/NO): NO